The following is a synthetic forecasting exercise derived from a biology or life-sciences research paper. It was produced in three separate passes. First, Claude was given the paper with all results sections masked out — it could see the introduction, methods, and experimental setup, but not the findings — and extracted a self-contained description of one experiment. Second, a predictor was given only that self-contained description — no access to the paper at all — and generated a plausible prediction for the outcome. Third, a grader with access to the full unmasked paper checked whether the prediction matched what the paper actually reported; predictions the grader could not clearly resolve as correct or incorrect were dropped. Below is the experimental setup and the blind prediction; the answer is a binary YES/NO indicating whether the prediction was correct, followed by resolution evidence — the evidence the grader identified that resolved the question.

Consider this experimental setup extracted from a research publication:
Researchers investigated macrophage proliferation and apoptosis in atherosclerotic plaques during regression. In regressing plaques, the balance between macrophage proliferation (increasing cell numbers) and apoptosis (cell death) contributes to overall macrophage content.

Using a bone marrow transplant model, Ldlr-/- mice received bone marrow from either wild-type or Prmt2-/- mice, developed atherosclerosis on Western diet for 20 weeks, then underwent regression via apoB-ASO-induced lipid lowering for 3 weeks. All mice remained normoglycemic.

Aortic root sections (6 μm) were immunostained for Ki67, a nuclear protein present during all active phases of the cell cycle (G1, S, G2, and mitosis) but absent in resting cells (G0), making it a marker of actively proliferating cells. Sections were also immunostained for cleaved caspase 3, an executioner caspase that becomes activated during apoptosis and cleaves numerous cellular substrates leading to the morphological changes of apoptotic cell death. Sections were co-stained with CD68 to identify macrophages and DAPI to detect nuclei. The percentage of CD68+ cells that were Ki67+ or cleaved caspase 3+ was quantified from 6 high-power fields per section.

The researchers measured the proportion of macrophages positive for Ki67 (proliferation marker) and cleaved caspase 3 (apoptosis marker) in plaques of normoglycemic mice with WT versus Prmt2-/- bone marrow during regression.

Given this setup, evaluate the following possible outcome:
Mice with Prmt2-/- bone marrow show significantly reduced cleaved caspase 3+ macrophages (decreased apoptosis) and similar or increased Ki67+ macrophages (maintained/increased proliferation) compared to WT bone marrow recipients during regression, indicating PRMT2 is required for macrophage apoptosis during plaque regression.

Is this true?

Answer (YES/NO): NO